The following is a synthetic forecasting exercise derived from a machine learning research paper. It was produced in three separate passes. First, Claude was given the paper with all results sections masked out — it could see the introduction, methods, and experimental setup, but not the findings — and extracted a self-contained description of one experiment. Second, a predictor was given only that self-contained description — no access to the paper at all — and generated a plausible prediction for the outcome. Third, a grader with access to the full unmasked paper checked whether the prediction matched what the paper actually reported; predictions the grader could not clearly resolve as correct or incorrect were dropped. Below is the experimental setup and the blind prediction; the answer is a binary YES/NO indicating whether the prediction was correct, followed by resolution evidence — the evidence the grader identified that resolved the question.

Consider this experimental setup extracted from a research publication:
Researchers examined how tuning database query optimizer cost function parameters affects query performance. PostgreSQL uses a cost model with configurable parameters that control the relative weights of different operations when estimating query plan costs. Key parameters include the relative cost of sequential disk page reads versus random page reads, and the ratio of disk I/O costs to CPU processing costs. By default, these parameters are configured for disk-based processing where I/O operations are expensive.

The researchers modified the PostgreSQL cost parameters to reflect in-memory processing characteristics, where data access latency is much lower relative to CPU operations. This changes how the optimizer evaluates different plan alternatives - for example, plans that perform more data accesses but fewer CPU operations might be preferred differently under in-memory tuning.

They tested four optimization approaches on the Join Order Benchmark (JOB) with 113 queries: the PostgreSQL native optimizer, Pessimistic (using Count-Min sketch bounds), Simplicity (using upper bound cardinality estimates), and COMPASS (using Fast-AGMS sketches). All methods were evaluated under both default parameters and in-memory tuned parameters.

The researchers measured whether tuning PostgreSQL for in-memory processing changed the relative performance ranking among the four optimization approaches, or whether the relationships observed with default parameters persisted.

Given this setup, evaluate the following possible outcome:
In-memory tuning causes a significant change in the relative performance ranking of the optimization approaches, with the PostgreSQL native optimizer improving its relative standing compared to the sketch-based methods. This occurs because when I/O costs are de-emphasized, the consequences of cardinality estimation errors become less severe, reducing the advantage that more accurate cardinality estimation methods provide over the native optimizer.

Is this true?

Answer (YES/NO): YES